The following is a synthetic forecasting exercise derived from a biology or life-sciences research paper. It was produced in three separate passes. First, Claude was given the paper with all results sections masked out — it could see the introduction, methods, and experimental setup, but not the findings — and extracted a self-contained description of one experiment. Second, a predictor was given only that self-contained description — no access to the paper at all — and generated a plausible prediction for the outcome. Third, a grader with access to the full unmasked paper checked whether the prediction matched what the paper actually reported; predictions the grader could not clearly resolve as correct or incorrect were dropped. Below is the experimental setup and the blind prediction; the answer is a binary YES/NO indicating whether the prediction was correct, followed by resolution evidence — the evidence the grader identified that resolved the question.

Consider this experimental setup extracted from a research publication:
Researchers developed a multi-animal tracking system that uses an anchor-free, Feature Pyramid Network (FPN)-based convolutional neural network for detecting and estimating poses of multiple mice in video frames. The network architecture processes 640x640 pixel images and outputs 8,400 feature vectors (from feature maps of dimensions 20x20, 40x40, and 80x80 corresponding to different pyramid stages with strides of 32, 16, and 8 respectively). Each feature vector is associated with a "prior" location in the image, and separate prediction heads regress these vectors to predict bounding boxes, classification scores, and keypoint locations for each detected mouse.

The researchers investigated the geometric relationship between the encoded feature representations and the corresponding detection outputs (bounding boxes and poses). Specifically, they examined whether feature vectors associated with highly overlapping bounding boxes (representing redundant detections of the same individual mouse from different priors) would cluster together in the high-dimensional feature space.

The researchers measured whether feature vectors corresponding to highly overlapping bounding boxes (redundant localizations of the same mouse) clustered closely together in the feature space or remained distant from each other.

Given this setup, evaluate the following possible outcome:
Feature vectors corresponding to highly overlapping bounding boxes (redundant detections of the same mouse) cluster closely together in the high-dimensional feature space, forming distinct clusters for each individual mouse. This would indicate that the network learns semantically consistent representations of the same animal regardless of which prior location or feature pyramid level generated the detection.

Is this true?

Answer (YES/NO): NO